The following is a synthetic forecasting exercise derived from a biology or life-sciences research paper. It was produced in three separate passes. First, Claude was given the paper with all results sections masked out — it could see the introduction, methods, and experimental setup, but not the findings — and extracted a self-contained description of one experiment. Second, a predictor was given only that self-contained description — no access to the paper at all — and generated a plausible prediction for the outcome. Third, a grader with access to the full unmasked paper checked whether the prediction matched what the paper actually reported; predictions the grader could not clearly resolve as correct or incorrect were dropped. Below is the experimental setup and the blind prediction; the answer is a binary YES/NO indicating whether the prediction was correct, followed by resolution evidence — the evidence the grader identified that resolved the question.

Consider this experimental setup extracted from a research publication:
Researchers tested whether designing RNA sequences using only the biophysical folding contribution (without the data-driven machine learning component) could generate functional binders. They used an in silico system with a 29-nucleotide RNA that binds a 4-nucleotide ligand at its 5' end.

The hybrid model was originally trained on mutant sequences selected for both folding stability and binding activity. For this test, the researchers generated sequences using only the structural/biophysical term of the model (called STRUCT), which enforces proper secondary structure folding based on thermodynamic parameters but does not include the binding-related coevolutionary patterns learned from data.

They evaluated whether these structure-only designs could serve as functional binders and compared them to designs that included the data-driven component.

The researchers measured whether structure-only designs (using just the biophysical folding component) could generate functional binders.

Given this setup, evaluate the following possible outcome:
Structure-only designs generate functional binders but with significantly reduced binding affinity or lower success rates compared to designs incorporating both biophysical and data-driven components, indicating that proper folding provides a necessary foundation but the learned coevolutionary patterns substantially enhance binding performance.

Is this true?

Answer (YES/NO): YES